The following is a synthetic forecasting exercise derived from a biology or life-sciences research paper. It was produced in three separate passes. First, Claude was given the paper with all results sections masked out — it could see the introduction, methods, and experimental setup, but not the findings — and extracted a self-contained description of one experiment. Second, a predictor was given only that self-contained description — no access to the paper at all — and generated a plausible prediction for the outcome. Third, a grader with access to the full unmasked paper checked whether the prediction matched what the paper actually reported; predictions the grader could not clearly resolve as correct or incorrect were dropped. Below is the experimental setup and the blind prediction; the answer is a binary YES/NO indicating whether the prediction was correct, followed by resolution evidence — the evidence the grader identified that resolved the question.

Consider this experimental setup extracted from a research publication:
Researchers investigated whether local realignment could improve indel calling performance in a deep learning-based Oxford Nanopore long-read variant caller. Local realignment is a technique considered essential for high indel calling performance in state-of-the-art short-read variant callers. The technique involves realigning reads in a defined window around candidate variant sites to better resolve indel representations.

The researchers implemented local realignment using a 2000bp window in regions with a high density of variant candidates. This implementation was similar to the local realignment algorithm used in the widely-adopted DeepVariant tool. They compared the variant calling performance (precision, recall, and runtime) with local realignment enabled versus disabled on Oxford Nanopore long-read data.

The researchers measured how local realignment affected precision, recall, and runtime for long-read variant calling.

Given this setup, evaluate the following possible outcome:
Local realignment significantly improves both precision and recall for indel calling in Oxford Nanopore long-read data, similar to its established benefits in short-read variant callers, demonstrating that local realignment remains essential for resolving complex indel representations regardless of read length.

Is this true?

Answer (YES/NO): NO